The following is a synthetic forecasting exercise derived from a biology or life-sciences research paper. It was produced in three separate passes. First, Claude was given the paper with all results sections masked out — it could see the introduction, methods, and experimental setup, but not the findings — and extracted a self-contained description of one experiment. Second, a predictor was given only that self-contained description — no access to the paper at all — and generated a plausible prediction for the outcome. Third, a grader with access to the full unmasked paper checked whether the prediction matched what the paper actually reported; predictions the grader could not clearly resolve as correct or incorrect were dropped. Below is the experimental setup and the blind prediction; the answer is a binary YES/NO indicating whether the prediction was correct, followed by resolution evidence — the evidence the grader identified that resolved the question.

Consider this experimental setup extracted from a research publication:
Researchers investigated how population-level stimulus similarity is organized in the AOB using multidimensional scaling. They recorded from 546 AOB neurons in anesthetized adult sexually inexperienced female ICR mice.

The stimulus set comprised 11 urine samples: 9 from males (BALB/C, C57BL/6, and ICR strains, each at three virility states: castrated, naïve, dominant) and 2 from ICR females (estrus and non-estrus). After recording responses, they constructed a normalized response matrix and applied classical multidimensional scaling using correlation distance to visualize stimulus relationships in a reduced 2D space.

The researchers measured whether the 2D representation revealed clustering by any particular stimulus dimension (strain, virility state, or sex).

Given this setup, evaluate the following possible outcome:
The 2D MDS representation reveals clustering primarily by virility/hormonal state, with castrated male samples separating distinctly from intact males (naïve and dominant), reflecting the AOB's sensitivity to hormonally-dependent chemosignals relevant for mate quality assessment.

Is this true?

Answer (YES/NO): NO